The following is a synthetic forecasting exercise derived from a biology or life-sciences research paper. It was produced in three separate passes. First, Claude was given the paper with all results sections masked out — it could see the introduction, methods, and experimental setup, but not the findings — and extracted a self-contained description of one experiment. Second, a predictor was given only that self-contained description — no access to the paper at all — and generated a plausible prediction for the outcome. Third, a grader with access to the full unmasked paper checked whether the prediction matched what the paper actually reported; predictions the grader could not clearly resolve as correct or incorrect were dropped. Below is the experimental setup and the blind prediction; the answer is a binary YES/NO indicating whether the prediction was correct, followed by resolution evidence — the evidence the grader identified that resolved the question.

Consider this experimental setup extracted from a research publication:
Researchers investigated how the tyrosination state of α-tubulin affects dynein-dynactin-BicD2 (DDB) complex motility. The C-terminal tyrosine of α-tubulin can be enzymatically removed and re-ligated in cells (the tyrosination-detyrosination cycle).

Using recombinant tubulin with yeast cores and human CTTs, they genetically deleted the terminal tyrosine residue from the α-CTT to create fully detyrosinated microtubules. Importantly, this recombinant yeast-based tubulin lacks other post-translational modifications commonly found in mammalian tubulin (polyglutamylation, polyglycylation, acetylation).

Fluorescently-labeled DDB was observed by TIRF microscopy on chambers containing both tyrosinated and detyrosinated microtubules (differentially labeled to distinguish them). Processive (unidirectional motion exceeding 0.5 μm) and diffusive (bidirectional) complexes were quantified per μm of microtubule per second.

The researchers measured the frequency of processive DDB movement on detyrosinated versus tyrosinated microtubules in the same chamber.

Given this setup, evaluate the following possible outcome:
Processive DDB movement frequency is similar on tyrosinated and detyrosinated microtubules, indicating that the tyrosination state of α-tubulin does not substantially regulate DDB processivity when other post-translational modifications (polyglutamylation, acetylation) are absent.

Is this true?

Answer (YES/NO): NO